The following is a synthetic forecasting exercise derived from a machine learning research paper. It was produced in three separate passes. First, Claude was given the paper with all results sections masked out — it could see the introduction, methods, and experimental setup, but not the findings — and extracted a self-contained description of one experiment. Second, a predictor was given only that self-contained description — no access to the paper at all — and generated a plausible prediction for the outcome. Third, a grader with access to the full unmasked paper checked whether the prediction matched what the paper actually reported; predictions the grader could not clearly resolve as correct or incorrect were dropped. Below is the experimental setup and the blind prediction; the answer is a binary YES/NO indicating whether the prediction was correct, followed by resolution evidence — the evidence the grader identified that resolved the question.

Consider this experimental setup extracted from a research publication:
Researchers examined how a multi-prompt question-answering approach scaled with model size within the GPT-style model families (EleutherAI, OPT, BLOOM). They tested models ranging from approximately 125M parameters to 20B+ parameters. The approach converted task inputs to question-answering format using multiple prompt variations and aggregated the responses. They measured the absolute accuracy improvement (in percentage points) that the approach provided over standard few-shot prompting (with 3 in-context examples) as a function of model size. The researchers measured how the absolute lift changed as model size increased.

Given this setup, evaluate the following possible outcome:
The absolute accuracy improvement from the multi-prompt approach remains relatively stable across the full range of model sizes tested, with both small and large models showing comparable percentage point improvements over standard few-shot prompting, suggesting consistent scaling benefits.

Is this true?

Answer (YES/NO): NO